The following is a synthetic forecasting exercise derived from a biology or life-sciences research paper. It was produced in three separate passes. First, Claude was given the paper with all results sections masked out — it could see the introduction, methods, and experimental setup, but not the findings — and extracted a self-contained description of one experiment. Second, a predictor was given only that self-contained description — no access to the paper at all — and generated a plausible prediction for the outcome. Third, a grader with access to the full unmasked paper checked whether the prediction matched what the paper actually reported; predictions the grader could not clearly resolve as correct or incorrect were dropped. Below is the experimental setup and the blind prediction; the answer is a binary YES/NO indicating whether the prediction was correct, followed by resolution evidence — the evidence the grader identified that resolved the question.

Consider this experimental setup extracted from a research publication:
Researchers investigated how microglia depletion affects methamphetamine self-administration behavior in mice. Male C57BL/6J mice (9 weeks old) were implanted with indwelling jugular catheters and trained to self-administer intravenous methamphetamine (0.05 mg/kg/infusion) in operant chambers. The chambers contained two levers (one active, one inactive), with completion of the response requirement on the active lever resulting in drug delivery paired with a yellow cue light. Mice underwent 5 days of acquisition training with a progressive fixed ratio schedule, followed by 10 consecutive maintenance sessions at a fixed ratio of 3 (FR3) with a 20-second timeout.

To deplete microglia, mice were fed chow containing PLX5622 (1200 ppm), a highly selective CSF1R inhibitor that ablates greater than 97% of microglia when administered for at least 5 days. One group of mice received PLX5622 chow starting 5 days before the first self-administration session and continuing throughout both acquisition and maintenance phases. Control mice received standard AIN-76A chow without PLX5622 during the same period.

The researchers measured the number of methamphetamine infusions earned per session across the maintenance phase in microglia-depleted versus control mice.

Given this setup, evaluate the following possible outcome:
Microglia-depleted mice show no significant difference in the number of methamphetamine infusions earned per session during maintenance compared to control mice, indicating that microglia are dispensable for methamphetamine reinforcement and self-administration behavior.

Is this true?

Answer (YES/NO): NO